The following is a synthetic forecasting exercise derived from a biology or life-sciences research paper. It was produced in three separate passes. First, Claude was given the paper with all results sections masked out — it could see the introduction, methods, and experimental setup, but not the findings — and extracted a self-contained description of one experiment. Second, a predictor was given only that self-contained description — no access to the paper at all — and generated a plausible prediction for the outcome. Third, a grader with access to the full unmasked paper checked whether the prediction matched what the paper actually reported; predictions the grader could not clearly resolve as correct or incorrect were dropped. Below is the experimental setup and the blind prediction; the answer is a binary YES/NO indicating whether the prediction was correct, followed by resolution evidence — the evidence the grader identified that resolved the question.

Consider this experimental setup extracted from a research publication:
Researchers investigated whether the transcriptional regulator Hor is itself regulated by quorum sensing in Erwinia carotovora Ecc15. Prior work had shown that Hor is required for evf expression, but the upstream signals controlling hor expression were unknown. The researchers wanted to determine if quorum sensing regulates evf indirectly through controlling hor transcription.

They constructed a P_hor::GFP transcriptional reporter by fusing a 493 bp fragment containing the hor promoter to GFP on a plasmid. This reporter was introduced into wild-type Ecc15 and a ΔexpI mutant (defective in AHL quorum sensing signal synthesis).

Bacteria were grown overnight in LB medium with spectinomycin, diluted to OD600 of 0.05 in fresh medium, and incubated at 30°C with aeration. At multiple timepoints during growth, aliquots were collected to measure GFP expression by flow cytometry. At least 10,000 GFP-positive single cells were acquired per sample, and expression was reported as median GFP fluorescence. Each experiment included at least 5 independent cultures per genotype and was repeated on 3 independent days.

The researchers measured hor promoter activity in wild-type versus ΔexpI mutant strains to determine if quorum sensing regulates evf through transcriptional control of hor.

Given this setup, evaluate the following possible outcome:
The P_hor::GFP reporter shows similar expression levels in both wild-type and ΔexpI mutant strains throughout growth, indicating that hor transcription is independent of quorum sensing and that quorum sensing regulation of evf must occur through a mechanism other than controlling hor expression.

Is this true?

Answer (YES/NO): NO